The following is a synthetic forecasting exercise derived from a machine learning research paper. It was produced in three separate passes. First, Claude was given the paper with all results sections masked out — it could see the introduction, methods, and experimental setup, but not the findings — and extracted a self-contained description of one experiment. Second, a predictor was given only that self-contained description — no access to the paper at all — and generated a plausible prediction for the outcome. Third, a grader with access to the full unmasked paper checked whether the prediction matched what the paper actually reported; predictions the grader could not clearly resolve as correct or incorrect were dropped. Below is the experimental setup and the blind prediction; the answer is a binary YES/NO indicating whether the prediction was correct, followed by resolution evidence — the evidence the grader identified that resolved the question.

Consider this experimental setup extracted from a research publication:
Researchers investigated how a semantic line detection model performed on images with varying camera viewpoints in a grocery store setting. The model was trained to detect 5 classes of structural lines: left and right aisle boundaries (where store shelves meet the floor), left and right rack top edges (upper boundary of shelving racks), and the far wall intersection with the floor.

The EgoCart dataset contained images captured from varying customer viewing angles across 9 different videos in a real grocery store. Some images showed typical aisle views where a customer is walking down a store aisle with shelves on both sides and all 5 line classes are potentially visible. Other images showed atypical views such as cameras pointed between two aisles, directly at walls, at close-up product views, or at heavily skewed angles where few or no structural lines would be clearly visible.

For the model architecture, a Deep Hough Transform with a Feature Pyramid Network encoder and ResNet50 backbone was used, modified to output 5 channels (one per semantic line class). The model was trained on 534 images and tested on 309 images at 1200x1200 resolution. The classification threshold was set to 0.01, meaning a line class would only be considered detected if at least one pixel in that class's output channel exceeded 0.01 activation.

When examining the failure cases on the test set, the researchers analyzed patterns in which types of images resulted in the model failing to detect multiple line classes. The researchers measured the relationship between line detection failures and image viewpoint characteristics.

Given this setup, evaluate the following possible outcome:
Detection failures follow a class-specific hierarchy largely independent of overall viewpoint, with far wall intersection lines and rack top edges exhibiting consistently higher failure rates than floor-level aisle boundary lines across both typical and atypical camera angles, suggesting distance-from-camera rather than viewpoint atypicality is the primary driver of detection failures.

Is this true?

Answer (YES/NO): NO